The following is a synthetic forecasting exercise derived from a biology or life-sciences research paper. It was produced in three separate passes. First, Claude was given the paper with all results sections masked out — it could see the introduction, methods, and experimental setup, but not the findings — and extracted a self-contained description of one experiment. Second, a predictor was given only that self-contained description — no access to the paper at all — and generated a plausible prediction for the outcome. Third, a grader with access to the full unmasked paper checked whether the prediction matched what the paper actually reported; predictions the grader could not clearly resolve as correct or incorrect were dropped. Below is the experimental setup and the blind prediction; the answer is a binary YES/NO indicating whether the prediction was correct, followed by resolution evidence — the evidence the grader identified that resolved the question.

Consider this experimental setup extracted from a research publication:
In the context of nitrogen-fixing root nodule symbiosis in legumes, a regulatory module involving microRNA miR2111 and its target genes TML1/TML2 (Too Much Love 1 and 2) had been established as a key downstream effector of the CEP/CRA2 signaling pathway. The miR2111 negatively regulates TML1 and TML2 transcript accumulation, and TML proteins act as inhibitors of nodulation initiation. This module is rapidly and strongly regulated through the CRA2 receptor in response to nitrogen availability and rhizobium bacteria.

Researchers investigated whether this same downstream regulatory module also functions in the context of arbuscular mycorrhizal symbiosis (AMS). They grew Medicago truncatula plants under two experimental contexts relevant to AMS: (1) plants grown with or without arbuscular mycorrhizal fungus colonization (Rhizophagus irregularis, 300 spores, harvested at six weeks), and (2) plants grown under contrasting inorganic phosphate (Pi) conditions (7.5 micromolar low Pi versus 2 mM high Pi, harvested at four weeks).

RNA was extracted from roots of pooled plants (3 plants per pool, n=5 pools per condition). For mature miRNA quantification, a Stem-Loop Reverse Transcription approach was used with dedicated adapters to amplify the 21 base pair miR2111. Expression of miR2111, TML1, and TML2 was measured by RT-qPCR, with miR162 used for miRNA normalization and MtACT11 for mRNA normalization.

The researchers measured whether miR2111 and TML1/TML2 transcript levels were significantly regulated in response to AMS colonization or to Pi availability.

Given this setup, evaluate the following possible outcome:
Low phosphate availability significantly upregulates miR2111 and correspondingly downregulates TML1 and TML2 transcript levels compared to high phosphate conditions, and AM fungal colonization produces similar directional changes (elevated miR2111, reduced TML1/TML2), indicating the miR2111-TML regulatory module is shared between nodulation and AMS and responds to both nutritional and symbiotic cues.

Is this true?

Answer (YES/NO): NO